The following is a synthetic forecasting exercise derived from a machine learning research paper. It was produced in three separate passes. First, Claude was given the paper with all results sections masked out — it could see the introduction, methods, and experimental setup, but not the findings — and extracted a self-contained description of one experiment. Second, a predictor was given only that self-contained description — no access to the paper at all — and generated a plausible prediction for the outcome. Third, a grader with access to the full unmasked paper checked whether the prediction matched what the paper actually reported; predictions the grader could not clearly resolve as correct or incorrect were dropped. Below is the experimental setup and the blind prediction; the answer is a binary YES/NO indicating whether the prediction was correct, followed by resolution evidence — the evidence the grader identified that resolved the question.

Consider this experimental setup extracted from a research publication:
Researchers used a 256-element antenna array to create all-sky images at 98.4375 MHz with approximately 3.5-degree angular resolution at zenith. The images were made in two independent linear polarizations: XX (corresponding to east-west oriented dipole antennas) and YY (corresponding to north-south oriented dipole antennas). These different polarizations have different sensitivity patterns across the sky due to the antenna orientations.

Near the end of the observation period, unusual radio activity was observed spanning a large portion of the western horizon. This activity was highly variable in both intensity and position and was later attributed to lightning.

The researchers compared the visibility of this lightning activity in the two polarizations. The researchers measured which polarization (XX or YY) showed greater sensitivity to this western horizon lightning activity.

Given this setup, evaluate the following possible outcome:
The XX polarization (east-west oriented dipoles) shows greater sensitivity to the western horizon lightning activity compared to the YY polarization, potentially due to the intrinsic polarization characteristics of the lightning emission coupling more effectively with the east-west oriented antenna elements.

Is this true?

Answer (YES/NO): NO